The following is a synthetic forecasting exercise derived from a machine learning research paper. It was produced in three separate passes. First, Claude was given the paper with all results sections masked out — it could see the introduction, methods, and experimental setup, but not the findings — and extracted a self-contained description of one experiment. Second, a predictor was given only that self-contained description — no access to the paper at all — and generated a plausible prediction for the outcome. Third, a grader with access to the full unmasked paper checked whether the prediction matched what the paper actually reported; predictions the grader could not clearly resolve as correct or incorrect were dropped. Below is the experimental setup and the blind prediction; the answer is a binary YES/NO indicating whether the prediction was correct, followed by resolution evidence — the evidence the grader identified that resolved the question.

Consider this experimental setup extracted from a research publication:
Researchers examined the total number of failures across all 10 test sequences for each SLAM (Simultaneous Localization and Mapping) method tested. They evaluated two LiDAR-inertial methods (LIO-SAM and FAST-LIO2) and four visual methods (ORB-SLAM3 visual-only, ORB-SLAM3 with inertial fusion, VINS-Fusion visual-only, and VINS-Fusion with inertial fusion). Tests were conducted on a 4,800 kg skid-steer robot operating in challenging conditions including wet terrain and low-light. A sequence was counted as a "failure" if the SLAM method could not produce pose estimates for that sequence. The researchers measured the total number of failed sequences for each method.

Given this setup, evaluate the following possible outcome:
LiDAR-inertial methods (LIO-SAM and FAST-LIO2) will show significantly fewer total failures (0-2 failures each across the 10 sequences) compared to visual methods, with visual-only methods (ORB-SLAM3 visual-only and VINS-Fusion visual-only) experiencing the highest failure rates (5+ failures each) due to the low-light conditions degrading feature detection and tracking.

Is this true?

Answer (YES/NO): NO